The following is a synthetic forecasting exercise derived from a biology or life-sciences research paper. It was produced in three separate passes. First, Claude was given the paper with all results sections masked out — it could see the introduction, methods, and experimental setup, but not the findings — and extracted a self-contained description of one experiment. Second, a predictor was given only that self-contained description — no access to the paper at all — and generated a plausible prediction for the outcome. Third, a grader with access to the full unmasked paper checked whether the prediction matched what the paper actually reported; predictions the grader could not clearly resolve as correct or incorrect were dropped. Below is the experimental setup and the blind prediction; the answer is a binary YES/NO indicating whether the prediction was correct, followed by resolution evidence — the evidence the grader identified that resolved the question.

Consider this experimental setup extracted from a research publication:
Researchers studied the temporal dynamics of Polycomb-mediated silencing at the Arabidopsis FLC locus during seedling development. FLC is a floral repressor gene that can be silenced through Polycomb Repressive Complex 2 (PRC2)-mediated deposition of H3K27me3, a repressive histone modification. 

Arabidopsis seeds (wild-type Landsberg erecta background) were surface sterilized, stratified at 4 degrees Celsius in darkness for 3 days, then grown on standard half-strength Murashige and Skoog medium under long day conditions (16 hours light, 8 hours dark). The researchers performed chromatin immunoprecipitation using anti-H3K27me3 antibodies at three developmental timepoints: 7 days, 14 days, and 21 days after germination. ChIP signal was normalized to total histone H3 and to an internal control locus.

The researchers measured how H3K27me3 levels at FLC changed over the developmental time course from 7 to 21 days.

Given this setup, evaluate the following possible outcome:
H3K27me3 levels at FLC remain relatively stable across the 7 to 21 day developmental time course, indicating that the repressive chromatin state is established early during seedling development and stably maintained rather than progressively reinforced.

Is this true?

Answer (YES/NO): YES